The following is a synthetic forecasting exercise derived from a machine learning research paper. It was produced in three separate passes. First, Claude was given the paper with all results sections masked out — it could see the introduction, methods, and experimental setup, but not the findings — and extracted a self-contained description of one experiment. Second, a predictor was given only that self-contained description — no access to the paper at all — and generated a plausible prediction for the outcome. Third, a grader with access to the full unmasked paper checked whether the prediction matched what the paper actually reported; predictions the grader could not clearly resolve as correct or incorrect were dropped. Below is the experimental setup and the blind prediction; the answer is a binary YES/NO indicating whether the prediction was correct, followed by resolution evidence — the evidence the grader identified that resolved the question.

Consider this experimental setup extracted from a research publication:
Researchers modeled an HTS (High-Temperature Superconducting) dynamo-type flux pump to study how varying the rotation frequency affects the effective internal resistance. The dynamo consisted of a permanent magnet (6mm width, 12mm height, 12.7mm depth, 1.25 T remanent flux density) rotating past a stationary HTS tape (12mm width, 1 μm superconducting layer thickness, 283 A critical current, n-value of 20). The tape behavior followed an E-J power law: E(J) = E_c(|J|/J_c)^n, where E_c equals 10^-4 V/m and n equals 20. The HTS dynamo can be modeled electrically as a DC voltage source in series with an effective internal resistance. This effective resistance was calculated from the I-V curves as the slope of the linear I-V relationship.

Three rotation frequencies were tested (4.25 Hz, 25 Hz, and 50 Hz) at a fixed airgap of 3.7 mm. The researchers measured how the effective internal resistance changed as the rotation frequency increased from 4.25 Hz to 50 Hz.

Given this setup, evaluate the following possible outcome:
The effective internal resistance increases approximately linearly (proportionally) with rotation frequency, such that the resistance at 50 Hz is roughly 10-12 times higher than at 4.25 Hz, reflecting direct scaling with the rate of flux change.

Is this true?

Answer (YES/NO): YES